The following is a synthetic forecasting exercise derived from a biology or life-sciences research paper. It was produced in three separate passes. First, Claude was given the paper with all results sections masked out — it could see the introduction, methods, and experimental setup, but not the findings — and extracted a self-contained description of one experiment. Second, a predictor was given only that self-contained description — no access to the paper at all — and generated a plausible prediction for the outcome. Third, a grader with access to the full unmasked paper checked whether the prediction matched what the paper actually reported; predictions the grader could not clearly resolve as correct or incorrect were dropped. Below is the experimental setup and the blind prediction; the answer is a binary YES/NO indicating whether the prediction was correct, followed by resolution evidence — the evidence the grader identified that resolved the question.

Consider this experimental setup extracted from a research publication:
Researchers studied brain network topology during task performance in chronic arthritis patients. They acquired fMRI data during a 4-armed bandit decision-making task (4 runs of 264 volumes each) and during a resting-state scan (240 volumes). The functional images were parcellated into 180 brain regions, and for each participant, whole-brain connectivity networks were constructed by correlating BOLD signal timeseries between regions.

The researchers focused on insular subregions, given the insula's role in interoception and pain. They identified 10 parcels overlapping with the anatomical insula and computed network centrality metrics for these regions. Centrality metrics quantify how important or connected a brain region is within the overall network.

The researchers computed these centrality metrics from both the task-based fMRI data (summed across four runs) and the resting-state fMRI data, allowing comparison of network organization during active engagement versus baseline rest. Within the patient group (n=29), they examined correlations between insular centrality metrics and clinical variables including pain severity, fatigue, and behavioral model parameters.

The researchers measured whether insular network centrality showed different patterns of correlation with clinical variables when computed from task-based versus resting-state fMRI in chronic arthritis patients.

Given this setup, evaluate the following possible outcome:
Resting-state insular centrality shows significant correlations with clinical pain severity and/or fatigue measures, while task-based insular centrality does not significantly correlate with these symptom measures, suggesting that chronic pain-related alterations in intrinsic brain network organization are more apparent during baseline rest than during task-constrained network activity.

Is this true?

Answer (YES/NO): NO